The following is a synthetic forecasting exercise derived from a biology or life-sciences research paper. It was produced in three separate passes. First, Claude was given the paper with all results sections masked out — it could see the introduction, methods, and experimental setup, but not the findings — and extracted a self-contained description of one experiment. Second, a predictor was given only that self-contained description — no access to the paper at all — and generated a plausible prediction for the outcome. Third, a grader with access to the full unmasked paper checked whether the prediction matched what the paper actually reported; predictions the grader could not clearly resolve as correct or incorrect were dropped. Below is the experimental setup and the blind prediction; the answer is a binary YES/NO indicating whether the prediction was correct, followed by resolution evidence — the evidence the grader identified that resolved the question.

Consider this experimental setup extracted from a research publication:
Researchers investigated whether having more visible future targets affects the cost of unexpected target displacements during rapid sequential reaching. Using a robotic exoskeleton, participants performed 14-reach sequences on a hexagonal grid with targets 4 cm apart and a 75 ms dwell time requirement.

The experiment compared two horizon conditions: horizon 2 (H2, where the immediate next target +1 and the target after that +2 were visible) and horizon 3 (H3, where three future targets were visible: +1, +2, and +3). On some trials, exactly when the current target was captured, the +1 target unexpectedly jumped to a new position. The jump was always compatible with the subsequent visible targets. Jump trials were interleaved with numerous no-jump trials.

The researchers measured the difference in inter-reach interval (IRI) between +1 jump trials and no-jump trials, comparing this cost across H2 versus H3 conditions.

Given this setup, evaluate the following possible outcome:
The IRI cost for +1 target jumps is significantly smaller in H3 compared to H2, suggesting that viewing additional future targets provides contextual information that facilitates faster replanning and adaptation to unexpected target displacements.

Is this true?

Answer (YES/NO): NO